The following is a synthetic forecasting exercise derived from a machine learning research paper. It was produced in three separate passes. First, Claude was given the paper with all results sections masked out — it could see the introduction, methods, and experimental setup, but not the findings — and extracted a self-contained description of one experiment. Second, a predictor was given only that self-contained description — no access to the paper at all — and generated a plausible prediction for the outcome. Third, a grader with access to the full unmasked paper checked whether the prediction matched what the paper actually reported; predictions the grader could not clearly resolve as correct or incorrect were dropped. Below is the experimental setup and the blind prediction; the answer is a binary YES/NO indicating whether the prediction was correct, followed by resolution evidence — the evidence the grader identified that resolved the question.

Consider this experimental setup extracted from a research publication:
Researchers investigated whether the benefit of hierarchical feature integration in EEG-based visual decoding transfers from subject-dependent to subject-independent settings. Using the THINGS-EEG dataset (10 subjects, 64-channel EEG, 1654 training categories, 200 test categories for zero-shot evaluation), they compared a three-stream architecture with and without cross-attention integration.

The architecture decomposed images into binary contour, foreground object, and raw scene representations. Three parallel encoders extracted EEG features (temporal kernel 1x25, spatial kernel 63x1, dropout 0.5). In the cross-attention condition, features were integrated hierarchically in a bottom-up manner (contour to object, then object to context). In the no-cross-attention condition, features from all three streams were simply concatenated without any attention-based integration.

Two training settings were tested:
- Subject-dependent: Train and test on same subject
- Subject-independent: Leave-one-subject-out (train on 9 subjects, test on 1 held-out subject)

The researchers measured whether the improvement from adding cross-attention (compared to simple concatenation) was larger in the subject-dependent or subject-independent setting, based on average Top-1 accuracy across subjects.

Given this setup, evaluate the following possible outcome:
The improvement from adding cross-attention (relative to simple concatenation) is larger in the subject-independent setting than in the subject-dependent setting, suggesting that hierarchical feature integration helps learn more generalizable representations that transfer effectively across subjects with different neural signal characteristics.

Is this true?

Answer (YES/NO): NO